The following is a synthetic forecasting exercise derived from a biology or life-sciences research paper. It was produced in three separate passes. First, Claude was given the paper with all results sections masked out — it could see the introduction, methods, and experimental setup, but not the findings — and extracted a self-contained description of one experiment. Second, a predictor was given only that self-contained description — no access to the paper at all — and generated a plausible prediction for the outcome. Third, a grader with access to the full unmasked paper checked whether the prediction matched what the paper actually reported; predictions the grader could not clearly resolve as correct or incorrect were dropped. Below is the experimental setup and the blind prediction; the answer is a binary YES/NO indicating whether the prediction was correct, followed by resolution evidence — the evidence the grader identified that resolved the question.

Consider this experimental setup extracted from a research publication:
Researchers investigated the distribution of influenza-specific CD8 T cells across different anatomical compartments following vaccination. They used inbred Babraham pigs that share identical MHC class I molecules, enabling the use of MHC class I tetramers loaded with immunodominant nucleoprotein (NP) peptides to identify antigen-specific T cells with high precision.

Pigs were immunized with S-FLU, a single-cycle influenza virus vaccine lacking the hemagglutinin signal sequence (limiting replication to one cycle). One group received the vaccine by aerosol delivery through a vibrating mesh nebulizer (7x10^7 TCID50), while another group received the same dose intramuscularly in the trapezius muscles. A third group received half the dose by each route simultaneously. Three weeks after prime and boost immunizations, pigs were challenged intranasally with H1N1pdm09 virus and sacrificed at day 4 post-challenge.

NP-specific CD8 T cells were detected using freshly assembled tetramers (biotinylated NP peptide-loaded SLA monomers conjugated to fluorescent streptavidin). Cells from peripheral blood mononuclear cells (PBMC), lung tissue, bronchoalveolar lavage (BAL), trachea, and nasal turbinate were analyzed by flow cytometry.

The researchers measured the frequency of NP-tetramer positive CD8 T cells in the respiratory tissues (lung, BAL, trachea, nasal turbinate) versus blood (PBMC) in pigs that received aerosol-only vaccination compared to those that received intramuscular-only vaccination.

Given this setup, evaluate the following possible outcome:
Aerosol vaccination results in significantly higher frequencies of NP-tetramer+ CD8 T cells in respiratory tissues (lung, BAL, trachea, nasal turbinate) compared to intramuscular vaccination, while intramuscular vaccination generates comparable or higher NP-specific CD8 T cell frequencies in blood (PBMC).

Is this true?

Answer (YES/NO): NO